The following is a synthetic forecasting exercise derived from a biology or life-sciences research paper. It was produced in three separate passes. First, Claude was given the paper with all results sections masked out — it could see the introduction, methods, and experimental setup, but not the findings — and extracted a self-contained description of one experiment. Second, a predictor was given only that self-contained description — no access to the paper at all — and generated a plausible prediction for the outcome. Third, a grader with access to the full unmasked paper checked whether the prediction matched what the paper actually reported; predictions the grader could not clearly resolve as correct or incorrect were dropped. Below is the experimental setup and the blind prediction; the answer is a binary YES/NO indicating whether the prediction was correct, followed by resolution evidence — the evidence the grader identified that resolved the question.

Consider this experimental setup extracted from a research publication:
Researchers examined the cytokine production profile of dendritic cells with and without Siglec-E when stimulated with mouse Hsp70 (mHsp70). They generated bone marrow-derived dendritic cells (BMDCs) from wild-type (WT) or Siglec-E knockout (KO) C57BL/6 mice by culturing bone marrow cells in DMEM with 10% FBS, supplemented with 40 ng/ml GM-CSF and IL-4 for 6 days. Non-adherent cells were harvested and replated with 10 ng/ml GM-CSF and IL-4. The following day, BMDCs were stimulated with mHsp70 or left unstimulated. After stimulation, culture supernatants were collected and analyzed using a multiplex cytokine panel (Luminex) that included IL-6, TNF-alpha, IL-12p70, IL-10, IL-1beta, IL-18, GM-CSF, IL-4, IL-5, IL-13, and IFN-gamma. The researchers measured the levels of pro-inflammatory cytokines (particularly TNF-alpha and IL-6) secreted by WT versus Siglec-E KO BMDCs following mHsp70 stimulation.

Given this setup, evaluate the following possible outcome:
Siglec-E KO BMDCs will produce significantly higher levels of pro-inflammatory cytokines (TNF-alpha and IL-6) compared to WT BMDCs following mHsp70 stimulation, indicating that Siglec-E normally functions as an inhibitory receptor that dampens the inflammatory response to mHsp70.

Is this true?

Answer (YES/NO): YES